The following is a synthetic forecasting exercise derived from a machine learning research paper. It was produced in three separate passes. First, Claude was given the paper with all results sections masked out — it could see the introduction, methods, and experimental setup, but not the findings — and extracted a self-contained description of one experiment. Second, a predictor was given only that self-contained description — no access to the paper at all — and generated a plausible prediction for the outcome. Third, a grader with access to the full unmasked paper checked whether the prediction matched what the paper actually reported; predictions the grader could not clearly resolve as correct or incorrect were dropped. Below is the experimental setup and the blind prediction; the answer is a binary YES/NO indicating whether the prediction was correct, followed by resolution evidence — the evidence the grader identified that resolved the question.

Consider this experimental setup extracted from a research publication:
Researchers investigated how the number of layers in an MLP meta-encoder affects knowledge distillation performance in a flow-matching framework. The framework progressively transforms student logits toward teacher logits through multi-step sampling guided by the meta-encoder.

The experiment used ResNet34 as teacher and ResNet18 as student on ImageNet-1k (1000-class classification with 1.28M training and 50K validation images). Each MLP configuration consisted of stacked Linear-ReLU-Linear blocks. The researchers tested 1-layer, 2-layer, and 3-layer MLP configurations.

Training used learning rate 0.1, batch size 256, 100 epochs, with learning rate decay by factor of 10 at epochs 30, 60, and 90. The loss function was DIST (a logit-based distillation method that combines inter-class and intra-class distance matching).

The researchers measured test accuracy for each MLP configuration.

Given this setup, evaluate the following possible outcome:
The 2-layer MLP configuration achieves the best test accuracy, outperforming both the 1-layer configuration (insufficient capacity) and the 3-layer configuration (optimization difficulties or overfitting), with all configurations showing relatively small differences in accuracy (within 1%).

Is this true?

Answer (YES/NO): NO